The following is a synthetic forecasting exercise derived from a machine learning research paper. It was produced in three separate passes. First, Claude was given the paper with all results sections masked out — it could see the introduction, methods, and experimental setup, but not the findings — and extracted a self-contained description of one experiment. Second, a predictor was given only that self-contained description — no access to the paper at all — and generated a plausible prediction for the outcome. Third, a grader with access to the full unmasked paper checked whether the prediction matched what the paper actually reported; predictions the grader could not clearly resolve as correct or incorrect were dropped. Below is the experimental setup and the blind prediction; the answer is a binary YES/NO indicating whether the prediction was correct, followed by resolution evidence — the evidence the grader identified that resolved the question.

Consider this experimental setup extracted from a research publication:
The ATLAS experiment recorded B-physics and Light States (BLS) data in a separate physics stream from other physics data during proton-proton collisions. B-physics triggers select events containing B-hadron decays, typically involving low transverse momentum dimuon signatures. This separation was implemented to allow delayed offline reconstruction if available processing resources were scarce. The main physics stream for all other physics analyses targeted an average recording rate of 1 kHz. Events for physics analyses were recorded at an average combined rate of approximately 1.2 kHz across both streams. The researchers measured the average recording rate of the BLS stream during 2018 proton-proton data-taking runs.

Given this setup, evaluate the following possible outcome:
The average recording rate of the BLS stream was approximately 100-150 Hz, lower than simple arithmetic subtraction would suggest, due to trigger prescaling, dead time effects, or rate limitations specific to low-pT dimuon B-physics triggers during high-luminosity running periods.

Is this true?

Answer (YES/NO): NO